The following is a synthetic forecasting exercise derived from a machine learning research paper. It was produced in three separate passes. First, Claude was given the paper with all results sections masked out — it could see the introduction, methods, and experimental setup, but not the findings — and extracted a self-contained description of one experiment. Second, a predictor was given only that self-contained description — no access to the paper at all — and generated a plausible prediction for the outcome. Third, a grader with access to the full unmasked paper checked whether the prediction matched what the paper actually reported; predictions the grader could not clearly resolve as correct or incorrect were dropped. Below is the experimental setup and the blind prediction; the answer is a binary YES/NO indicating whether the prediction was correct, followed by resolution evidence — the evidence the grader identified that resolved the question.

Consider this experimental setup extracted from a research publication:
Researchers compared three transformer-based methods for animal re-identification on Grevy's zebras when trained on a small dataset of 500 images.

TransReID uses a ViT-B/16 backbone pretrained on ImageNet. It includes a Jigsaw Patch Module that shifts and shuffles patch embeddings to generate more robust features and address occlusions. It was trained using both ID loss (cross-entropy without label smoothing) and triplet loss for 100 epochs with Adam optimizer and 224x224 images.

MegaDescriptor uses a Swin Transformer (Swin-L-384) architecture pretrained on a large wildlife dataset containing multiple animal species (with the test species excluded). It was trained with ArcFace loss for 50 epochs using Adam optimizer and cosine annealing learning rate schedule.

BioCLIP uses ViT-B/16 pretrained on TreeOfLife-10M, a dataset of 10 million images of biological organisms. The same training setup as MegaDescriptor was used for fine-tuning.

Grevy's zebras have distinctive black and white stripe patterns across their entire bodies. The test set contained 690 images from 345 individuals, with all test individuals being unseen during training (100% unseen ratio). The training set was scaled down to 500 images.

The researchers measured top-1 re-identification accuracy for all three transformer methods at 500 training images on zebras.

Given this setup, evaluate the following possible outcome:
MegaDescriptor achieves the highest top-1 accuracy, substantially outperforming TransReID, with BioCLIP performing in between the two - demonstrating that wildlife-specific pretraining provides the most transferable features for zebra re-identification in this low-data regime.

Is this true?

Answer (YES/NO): NO